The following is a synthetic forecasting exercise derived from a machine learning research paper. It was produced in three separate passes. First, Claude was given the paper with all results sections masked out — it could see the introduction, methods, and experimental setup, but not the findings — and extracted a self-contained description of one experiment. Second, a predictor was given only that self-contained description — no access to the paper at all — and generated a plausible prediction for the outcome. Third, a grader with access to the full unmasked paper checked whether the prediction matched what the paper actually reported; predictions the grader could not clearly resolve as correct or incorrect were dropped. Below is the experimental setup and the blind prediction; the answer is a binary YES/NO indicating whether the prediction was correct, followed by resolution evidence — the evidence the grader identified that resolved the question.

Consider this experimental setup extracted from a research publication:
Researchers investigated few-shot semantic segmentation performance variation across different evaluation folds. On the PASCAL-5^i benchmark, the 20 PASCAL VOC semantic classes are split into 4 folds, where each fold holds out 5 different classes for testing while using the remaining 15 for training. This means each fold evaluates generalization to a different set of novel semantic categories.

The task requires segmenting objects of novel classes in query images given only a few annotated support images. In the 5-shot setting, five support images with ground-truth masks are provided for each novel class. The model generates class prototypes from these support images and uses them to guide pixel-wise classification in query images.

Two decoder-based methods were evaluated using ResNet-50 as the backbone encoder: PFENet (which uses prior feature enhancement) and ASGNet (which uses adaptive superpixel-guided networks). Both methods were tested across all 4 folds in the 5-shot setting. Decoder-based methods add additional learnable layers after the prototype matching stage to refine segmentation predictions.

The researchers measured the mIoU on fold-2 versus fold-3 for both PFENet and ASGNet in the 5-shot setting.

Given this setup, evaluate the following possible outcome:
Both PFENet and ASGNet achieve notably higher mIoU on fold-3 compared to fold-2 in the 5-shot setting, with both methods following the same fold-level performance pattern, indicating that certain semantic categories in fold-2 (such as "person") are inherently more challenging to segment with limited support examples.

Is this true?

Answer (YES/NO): NO